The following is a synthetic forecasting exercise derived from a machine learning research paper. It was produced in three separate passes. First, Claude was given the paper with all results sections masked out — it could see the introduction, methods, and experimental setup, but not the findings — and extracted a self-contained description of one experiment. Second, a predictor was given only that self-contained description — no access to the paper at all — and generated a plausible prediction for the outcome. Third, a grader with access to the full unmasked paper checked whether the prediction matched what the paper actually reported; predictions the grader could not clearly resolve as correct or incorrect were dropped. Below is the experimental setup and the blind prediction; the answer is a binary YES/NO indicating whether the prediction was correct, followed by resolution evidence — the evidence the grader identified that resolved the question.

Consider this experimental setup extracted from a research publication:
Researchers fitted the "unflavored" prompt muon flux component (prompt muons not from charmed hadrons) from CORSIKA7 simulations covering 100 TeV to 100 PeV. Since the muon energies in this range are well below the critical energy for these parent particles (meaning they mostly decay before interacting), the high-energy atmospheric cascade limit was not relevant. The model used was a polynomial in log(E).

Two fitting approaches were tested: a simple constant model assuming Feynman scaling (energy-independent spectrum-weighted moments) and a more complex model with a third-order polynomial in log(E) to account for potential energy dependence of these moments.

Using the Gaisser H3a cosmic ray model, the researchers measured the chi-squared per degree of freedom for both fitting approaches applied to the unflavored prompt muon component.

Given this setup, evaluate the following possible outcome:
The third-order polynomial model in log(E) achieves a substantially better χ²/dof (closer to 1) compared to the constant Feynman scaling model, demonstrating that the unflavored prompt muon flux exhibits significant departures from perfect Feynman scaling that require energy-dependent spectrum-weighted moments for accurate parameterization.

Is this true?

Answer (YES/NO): YES